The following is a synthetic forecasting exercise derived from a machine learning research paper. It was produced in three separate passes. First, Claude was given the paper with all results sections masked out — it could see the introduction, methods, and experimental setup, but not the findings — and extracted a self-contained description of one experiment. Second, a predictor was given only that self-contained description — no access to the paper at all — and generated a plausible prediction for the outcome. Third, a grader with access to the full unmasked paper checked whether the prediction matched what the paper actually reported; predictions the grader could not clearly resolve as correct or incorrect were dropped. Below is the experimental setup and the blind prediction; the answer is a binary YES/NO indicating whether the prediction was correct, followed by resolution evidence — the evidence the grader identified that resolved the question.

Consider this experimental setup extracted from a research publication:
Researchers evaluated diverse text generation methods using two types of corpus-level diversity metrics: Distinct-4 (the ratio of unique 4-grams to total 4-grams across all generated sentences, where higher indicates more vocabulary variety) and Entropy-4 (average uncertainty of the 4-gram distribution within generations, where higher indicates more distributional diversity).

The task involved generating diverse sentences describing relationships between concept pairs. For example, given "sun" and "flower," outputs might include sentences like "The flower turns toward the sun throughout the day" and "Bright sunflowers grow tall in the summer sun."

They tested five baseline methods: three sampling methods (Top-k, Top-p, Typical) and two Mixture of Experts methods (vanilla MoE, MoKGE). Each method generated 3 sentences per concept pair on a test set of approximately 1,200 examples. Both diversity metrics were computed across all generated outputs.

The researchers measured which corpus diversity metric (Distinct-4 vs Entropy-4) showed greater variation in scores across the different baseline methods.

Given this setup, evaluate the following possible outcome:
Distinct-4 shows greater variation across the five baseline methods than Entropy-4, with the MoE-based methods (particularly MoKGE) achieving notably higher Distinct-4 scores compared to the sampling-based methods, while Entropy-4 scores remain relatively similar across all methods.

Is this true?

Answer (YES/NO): NO